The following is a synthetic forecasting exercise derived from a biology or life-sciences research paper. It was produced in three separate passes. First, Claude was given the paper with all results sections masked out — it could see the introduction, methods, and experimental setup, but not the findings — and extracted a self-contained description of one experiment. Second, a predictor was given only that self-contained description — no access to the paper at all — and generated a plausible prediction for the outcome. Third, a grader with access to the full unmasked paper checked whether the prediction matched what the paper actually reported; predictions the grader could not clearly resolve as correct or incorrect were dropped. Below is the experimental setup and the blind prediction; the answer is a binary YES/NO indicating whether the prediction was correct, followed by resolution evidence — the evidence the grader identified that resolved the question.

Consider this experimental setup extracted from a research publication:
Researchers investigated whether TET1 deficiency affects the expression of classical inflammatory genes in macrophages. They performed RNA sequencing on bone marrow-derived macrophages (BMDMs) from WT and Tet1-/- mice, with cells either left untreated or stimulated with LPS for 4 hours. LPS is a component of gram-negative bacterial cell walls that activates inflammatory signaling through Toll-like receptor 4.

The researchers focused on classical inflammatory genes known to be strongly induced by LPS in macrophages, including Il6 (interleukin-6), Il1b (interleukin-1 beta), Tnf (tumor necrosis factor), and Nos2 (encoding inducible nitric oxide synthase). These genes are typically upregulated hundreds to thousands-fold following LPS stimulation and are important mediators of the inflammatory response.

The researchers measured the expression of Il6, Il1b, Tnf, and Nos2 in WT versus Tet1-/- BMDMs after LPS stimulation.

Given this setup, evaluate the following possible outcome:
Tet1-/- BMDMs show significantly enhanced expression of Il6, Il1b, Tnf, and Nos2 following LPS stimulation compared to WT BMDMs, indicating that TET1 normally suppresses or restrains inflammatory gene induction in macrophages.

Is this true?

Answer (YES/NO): NO